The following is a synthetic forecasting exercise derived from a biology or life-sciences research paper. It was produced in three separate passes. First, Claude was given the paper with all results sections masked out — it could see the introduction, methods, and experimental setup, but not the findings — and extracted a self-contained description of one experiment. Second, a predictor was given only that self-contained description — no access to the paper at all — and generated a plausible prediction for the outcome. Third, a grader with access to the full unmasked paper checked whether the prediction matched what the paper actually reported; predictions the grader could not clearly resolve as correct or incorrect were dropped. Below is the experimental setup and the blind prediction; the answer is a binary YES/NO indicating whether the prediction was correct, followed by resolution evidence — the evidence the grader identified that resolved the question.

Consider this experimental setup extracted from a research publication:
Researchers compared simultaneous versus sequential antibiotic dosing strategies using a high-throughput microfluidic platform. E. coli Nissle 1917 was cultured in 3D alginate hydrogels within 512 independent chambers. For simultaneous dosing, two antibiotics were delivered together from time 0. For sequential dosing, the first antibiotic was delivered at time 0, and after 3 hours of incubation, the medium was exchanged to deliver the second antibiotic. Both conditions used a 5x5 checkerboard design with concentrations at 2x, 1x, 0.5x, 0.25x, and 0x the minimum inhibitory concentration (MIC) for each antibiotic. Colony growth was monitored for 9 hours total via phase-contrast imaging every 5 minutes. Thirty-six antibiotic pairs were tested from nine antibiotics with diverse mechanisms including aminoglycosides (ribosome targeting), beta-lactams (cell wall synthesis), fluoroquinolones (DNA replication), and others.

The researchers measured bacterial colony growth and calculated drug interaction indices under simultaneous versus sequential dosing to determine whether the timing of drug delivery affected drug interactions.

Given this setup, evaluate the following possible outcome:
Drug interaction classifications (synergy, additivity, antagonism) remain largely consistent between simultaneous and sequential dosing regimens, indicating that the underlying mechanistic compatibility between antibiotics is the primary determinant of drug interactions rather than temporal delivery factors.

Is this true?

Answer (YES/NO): NO